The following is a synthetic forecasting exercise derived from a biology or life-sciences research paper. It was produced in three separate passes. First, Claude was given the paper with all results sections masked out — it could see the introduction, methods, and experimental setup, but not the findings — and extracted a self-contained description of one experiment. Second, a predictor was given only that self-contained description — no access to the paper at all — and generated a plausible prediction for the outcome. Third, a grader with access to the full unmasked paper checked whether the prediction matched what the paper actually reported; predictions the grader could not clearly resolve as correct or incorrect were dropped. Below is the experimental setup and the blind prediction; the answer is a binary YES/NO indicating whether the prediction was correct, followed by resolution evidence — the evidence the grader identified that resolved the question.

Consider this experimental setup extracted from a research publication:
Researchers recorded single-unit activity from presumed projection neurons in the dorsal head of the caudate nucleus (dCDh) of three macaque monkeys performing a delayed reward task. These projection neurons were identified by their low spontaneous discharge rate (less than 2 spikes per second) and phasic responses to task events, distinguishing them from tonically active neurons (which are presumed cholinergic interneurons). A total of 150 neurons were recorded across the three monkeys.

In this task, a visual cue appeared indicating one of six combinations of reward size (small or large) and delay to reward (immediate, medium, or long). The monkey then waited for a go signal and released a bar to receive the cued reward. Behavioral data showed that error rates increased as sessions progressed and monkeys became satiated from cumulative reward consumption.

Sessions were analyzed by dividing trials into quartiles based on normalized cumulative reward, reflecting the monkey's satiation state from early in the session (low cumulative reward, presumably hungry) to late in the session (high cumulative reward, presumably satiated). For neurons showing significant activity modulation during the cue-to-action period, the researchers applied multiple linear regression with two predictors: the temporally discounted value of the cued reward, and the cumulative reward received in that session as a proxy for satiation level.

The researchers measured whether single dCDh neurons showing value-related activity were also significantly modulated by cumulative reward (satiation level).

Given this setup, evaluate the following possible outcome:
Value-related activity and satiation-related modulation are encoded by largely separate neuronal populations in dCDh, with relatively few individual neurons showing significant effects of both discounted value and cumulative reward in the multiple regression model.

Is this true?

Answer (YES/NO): YES